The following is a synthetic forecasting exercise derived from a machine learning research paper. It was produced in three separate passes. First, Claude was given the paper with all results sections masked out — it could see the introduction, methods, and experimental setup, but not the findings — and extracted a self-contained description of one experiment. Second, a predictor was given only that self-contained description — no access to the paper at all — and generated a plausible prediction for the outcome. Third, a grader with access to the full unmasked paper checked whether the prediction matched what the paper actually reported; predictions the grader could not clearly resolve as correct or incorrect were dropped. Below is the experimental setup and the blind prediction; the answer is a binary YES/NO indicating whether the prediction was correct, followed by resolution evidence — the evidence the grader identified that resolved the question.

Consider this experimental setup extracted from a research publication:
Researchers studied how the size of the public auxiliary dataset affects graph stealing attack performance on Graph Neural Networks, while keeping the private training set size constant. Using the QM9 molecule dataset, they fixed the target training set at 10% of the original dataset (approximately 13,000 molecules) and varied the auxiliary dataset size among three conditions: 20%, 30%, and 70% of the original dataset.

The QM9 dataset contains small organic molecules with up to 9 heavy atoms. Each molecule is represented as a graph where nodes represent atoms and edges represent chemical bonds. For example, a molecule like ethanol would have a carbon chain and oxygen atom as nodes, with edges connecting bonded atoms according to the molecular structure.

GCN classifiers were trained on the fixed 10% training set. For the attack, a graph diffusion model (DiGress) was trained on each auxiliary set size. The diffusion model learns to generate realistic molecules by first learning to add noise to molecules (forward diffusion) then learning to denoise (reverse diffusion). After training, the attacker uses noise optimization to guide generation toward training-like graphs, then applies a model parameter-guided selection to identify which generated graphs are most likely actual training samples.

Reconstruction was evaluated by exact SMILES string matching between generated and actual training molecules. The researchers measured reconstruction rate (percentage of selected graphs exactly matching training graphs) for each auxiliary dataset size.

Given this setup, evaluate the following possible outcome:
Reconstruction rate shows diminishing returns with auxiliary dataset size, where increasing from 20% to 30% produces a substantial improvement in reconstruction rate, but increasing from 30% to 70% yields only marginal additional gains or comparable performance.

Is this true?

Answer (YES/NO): NO